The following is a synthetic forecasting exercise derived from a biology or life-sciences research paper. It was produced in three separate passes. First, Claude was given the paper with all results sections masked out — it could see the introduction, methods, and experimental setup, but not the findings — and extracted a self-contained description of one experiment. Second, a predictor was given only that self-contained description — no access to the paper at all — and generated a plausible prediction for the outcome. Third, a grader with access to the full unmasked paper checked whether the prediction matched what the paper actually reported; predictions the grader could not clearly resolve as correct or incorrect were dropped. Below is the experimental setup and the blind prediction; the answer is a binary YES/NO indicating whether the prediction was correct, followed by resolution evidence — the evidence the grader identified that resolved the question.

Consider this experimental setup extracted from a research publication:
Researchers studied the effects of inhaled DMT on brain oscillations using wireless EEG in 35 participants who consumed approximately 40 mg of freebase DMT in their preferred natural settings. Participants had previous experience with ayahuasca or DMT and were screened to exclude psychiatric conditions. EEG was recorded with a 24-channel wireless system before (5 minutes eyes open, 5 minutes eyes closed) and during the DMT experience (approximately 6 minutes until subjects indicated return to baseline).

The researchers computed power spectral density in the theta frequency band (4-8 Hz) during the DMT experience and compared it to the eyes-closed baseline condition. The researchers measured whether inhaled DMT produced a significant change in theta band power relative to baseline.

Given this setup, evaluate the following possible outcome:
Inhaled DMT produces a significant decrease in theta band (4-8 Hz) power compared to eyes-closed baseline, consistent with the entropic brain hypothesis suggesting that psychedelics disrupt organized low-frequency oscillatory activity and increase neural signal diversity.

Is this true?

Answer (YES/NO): NO